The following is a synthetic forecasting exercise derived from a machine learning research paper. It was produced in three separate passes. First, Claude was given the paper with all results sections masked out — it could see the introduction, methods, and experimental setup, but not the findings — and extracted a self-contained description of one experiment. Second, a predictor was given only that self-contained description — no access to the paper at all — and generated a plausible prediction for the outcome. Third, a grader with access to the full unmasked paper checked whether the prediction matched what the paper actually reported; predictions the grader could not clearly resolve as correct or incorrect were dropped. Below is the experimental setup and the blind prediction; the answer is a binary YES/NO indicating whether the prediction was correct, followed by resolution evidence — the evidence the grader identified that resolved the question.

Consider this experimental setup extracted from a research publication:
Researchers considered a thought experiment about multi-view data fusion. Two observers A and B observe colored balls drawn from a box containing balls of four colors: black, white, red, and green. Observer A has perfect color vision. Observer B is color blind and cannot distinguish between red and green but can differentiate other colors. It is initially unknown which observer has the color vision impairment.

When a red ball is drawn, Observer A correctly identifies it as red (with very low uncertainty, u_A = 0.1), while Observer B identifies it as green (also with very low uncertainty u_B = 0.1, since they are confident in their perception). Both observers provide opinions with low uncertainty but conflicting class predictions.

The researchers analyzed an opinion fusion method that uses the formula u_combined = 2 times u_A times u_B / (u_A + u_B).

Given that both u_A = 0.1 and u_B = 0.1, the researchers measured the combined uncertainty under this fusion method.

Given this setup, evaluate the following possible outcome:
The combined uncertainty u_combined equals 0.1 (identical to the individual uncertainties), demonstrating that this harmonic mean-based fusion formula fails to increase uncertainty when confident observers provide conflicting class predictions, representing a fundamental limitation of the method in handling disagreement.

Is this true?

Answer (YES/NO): NO